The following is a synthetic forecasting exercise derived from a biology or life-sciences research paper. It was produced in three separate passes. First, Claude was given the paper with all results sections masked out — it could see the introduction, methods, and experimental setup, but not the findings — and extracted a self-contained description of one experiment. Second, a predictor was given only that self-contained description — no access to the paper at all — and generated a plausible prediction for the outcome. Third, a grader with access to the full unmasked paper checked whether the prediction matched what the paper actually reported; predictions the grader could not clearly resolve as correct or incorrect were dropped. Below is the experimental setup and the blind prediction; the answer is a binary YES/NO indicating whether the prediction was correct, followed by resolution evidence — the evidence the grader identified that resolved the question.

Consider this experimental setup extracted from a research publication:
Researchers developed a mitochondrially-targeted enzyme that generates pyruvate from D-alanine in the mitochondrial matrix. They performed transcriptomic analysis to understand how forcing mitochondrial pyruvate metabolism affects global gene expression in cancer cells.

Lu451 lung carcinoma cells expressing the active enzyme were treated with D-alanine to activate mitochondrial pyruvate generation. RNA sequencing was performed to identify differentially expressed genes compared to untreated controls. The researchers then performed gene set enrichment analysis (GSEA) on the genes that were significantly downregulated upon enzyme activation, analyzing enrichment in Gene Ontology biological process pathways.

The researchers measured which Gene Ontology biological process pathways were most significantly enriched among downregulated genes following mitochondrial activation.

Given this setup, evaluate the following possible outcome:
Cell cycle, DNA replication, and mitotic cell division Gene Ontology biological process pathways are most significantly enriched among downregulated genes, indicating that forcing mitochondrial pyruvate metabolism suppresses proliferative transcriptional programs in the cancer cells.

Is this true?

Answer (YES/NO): YES